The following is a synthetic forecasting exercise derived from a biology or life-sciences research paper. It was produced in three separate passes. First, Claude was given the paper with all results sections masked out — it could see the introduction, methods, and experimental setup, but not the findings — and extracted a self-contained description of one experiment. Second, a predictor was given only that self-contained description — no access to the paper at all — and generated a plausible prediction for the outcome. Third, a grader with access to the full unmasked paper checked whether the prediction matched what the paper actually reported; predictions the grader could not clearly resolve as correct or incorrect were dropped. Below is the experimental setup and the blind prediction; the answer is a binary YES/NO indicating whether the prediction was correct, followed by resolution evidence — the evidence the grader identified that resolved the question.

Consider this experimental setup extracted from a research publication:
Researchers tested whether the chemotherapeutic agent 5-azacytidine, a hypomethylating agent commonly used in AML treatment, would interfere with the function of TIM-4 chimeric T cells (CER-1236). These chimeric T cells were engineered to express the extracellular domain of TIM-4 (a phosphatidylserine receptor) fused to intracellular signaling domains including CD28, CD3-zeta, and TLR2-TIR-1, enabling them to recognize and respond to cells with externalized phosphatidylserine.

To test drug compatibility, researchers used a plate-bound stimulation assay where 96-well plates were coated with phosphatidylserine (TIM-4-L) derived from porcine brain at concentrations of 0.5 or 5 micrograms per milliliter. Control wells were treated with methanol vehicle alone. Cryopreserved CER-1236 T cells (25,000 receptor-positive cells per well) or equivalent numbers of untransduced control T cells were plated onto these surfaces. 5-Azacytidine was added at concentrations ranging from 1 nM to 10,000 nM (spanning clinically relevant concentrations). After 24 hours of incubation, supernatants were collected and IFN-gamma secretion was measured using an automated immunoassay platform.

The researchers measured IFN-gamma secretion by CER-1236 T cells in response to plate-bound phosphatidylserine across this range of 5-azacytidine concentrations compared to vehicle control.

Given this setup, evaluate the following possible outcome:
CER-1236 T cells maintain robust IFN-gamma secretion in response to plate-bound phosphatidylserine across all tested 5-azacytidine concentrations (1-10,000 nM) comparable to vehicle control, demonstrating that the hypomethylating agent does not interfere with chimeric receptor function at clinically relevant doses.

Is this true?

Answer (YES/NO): YES